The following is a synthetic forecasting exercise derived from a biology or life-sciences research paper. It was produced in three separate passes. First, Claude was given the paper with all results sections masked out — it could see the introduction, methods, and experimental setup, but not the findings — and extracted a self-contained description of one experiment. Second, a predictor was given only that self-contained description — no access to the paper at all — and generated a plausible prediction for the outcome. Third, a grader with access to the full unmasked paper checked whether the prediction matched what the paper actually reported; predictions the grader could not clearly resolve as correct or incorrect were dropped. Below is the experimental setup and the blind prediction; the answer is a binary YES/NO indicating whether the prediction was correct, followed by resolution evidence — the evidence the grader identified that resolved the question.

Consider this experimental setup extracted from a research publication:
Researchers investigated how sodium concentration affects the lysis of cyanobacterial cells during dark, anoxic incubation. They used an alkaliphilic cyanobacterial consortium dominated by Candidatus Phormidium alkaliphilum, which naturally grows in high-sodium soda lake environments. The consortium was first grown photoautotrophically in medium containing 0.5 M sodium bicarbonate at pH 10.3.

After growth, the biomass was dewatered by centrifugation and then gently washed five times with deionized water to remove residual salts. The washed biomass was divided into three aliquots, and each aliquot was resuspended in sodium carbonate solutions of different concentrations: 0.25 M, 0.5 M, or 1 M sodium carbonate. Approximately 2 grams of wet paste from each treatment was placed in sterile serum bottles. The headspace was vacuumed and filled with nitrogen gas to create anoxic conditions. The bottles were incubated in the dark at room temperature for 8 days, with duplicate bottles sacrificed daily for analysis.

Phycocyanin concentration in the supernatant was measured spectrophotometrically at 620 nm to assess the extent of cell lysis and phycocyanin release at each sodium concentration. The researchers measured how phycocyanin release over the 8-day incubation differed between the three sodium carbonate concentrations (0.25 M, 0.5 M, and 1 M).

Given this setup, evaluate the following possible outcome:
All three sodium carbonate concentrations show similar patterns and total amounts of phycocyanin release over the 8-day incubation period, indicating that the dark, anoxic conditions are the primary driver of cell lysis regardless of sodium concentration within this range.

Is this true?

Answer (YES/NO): NO